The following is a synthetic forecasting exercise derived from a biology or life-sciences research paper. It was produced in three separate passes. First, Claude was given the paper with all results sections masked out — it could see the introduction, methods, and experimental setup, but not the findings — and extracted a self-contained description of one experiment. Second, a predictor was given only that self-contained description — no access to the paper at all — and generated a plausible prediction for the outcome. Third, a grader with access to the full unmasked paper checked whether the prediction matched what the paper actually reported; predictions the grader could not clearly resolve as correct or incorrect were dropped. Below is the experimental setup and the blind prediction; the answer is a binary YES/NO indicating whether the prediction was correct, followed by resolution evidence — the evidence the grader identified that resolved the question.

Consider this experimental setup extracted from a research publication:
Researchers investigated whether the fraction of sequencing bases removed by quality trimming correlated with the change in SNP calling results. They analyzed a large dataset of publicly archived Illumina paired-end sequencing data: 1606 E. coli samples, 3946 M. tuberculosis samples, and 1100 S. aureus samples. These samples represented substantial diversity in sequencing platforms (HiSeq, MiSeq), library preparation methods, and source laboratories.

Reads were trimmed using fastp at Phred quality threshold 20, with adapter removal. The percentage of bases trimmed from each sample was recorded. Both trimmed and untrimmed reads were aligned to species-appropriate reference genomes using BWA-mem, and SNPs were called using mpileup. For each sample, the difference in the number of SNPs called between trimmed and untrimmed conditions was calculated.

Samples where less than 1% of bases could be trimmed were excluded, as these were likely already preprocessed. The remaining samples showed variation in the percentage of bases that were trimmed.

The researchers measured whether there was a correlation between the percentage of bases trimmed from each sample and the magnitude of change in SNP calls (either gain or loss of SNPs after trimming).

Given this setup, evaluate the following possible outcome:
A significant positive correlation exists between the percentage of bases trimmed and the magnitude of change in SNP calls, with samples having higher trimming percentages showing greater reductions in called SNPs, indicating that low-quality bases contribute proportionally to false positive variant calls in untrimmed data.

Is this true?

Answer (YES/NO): NO